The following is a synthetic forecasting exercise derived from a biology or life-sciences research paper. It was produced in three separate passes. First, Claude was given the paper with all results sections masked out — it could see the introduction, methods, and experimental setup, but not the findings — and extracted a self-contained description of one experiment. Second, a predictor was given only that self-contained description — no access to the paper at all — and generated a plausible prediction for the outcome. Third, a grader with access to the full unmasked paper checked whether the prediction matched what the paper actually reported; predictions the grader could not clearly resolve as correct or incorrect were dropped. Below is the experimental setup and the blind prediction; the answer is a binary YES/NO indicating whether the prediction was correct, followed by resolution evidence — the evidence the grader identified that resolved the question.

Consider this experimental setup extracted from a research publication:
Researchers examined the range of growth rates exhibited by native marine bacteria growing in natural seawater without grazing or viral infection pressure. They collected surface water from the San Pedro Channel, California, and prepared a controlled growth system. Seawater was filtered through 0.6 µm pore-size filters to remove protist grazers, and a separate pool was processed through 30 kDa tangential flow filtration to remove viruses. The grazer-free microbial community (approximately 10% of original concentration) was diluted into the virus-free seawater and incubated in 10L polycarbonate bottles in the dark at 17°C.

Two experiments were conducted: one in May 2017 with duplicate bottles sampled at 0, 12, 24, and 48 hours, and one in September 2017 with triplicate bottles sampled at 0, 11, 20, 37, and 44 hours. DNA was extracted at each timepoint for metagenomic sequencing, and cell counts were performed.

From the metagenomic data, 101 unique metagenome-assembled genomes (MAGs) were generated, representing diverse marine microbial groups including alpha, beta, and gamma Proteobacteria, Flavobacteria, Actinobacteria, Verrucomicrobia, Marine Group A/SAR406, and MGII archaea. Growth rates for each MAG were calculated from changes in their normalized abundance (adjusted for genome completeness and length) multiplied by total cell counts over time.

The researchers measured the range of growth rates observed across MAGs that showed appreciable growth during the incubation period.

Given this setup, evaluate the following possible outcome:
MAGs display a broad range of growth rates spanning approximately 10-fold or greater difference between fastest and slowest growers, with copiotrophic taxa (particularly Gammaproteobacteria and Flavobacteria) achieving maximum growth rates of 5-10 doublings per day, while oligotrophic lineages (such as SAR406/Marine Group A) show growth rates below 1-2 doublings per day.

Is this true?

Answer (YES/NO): YES